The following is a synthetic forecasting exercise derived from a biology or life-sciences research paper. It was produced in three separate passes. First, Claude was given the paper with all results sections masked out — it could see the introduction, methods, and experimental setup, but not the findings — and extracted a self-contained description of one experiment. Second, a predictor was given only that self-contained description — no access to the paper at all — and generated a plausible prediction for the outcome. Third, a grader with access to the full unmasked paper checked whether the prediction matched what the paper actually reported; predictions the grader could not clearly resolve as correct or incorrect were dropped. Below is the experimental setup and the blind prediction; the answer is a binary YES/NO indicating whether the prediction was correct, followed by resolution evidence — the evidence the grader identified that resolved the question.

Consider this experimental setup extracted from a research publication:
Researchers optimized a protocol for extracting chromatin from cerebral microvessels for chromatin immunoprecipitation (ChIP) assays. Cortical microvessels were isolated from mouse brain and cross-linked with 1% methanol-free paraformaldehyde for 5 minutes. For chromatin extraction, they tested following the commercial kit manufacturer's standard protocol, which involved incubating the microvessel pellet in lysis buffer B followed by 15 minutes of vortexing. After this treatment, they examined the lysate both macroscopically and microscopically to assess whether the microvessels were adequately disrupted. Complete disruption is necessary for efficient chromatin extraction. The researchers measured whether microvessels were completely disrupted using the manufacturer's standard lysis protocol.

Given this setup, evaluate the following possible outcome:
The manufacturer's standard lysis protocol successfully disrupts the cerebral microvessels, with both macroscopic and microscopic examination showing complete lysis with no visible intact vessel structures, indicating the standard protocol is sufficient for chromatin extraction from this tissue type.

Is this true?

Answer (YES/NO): NO